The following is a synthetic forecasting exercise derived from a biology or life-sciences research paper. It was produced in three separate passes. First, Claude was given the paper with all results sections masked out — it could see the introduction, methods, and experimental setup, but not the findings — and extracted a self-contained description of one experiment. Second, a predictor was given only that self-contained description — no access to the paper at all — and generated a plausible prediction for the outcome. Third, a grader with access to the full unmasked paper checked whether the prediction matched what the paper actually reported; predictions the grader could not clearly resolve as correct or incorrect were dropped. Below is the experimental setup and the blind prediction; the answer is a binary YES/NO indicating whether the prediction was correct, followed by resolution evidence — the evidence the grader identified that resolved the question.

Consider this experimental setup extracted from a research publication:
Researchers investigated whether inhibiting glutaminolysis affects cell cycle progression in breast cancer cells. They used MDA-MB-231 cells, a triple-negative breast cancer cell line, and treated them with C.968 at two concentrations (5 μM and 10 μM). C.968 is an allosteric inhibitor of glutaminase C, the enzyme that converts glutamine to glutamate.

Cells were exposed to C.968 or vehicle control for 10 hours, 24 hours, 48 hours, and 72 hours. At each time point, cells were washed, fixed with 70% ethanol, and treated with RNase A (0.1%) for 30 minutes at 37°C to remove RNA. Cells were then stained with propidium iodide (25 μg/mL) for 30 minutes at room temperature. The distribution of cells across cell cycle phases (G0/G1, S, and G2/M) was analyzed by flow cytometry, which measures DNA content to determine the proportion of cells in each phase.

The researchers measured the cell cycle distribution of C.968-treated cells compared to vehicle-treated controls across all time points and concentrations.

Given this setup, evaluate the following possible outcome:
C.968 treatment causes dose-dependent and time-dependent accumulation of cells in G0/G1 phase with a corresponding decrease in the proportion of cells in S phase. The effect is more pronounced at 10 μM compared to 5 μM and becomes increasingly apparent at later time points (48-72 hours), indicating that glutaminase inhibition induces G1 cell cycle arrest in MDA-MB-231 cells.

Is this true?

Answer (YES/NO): NO